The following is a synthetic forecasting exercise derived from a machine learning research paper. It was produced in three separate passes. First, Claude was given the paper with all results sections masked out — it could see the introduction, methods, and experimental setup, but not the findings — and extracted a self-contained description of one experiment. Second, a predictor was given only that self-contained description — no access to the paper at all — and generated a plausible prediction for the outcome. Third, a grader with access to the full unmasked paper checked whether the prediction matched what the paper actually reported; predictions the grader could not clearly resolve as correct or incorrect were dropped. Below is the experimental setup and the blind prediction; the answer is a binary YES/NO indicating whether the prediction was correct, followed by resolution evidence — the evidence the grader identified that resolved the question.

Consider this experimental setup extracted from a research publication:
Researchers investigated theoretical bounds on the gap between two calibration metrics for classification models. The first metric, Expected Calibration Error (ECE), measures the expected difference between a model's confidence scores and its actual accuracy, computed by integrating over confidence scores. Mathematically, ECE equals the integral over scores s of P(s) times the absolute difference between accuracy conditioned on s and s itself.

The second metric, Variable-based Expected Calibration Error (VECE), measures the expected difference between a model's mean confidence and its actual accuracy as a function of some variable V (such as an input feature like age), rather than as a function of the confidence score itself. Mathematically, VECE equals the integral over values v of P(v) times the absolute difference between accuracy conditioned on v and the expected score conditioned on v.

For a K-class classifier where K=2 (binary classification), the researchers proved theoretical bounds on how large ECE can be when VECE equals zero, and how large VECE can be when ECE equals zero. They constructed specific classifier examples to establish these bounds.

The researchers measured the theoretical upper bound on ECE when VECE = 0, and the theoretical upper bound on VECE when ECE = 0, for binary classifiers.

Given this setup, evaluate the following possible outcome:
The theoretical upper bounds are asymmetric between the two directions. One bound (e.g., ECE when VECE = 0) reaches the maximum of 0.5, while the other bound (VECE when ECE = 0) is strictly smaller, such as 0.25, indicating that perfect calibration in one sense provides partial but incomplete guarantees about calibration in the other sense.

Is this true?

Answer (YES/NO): NO